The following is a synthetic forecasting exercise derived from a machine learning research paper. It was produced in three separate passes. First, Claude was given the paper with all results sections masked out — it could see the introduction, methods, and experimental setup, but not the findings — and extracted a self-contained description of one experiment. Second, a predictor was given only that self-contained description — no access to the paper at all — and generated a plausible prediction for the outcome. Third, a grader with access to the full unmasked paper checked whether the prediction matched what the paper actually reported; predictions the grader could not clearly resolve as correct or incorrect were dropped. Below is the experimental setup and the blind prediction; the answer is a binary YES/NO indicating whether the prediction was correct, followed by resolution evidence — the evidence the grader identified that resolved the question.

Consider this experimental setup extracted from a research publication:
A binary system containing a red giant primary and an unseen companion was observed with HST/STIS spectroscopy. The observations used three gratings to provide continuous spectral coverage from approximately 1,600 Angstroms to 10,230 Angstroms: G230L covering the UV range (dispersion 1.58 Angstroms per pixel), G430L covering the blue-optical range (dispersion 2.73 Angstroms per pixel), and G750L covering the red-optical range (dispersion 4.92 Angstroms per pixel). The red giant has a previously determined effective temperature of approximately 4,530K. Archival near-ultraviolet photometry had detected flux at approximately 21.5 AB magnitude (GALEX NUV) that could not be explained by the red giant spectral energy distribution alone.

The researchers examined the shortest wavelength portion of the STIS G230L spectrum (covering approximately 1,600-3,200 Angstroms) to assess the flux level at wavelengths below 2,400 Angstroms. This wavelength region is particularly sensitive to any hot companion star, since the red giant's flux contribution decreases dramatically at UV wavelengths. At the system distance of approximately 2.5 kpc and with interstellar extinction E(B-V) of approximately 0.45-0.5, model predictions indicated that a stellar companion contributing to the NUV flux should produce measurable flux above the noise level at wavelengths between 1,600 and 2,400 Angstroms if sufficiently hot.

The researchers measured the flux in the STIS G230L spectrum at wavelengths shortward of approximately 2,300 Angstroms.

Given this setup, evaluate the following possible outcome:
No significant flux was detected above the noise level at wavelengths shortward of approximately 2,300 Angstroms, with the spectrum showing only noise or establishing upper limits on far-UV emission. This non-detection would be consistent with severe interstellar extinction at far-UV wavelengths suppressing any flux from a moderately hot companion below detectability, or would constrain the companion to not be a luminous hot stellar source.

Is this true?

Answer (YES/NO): YES